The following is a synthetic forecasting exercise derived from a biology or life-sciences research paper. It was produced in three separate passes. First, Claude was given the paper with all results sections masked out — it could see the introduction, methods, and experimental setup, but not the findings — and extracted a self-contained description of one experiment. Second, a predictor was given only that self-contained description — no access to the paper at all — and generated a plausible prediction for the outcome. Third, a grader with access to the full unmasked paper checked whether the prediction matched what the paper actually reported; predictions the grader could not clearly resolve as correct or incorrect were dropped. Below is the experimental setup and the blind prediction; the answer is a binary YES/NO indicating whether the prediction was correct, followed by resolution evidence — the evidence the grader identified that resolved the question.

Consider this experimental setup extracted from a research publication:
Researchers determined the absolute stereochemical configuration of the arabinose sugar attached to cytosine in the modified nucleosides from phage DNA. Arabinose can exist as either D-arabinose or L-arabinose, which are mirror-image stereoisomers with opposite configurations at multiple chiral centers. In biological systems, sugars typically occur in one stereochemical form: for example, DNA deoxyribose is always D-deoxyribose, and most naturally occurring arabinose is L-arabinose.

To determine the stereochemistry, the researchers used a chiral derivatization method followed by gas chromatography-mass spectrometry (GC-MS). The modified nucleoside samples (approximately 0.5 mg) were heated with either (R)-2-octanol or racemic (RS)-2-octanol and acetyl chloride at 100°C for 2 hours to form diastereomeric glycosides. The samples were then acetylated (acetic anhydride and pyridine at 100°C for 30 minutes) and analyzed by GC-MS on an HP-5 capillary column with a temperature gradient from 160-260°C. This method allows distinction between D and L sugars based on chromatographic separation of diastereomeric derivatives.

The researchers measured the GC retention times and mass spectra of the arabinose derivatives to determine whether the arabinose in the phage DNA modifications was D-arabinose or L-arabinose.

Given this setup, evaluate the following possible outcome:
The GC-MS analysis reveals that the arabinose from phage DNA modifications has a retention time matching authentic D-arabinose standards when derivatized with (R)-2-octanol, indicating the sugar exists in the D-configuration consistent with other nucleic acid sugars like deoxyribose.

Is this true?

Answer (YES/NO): YES